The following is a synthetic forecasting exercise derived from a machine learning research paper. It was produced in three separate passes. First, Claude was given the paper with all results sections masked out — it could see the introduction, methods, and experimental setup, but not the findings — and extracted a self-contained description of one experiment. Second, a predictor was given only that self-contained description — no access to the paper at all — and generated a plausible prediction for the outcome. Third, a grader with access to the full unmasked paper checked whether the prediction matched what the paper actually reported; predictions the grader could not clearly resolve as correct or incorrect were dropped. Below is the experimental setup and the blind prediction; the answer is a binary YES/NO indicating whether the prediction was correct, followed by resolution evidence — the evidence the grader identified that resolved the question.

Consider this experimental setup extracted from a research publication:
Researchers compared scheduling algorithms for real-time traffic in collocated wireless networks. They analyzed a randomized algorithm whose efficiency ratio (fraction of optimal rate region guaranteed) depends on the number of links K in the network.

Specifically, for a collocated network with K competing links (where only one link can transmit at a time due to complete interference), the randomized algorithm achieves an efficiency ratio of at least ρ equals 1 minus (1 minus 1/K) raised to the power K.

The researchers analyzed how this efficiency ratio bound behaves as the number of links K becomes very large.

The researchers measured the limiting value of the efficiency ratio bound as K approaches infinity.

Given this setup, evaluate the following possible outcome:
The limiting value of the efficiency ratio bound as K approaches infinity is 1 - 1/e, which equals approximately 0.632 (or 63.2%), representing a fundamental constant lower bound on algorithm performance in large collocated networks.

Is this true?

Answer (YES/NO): YES